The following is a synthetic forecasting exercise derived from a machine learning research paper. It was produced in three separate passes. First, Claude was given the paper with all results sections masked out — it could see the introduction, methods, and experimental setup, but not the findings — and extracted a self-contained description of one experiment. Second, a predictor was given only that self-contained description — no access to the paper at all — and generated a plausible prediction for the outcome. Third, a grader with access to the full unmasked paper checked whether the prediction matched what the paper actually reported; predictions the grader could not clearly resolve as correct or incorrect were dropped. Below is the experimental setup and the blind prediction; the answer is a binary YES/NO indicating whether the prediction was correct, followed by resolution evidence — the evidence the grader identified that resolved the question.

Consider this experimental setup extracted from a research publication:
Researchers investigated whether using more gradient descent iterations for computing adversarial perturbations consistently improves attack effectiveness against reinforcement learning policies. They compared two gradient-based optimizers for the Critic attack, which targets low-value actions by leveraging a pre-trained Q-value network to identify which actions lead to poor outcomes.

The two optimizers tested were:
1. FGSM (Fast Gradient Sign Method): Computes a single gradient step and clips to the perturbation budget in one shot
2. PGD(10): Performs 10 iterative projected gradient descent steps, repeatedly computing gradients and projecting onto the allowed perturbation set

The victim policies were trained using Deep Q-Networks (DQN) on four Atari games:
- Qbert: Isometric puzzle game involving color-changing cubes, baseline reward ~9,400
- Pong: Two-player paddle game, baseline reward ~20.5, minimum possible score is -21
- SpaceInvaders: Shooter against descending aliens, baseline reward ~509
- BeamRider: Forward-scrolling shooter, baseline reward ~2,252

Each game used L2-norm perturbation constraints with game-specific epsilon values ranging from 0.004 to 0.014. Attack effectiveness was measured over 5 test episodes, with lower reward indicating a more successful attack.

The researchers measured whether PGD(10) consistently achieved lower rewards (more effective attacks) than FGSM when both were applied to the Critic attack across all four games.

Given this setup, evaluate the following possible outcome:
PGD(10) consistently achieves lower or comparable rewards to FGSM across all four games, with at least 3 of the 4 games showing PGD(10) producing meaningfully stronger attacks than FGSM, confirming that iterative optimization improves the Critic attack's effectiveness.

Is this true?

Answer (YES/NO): NO